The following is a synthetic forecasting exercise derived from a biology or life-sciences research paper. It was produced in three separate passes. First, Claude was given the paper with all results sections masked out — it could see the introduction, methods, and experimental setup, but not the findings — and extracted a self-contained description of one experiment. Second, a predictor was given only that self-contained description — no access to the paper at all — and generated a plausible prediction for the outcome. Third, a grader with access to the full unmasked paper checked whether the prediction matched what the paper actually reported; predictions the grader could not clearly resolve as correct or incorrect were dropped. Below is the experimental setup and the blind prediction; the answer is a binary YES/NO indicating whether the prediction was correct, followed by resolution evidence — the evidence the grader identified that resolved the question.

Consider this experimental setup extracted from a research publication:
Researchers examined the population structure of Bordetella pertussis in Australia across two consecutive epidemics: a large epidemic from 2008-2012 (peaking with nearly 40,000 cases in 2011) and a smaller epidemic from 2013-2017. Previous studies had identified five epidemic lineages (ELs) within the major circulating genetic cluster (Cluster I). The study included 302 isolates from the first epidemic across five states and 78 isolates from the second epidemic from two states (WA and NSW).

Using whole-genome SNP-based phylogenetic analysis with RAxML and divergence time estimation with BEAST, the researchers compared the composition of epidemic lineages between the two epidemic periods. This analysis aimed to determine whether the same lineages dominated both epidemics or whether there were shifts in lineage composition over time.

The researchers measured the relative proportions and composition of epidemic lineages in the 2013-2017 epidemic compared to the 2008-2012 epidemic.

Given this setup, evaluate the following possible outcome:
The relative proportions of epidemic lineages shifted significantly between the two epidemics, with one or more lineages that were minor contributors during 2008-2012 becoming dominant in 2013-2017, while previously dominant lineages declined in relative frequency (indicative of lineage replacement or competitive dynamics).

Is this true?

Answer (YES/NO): NO